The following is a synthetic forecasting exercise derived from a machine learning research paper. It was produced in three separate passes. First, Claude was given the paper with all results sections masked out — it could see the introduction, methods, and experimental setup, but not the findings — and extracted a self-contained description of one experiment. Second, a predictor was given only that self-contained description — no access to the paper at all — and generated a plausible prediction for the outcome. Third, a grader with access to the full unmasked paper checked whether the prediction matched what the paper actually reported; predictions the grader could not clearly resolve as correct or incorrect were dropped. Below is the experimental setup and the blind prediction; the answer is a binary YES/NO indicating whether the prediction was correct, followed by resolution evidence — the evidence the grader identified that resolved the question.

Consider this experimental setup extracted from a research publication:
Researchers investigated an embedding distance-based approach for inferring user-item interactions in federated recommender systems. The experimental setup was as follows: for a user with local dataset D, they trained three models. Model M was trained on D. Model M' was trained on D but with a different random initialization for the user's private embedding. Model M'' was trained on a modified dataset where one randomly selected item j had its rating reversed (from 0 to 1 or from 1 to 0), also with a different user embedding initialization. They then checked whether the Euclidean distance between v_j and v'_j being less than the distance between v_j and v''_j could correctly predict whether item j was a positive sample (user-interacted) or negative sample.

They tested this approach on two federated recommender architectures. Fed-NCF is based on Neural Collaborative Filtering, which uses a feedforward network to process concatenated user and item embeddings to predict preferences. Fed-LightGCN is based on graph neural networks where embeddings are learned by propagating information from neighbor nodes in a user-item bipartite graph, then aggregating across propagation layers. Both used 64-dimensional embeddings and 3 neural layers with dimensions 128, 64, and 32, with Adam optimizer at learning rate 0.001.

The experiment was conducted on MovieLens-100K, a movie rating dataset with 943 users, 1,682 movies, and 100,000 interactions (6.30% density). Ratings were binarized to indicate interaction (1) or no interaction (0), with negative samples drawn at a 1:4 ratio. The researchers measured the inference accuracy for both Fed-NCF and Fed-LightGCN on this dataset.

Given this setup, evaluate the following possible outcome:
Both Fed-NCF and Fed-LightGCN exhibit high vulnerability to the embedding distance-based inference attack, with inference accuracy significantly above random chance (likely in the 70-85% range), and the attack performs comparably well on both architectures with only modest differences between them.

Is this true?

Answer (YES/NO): NO